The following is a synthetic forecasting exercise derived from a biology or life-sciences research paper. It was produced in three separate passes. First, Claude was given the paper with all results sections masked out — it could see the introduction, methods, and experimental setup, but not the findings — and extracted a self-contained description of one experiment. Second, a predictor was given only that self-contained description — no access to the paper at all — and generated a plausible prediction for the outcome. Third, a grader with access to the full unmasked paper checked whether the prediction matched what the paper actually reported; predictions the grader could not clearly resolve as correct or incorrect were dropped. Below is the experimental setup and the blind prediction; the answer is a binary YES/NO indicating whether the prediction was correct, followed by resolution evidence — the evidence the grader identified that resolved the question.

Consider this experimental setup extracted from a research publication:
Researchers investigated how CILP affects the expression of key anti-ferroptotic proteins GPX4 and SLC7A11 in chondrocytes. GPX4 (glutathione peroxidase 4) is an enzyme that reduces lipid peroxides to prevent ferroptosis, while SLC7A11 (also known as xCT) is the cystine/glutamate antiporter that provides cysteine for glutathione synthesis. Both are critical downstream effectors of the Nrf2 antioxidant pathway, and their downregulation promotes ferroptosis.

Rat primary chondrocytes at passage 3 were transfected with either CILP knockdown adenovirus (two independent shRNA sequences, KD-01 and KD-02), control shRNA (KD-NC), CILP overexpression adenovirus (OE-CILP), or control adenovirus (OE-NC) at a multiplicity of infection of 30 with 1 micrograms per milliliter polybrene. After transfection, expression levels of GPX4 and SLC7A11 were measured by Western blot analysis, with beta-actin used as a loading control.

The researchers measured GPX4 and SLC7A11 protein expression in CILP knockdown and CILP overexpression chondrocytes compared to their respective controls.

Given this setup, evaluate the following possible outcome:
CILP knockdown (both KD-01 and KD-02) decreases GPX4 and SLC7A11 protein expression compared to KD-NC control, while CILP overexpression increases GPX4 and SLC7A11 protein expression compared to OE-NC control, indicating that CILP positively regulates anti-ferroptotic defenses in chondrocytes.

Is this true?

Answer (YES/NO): YES